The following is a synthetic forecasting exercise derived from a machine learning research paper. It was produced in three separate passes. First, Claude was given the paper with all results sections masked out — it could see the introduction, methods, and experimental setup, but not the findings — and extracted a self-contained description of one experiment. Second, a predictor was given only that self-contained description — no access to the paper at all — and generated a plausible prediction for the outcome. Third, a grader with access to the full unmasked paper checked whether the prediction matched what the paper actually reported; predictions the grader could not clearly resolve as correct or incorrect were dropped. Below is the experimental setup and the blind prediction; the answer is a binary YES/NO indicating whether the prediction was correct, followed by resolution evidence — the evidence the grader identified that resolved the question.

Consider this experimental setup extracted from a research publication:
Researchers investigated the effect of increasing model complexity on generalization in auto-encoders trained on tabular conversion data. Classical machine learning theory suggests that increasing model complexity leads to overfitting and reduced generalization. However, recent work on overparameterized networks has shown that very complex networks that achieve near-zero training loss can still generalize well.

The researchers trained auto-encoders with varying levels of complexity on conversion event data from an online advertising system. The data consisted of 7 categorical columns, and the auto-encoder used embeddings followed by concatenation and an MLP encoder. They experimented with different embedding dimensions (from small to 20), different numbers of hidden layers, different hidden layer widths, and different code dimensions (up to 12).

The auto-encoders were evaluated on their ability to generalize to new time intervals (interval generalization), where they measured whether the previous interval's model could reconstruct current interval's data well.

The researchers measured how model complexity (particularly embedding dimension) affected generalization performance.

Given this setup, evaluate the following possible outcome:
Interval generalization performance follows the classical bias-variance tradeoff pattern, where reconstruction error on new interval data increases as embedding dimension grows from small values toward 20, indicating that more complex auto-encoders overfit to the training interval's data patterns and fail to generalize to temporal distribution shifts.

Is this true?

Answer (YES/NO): NO